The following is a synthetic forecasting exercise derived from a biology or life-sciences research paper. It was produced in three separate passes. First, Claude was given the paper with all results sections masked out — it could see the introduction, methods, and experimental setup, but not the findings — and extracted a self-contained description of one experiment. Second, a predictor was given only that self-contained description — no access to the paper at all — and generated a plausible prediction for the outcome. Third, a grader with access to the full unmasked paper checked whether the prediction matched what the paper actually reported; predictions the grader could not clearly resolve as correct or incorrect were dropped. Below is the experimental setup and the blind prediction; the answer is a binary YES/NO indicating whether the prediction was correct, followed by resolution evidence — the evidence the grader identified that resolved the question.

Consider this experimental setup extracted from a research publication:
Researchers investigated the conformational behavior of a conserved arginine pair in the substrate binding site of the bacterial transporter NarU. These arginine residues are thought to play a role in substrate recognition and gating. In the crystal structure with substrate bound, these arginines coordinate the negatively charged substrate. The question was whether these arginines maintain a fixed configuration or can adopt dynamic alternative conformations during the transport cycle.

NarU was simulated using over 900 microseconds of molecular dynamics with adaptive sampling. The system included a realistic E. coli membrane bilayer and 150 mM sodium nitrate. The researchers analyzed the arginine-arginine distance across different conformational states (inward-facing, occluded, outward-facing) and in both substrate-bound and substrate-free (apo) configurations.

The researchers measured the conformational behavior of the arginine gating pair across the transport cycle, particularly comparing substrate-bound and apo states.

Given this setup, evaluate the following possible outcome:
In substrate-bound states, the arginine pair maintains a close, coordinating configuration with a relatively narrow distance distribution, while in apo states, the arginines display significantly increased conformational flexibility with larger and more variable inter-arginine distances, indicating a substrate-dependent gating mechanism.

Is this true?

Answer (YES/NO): YES